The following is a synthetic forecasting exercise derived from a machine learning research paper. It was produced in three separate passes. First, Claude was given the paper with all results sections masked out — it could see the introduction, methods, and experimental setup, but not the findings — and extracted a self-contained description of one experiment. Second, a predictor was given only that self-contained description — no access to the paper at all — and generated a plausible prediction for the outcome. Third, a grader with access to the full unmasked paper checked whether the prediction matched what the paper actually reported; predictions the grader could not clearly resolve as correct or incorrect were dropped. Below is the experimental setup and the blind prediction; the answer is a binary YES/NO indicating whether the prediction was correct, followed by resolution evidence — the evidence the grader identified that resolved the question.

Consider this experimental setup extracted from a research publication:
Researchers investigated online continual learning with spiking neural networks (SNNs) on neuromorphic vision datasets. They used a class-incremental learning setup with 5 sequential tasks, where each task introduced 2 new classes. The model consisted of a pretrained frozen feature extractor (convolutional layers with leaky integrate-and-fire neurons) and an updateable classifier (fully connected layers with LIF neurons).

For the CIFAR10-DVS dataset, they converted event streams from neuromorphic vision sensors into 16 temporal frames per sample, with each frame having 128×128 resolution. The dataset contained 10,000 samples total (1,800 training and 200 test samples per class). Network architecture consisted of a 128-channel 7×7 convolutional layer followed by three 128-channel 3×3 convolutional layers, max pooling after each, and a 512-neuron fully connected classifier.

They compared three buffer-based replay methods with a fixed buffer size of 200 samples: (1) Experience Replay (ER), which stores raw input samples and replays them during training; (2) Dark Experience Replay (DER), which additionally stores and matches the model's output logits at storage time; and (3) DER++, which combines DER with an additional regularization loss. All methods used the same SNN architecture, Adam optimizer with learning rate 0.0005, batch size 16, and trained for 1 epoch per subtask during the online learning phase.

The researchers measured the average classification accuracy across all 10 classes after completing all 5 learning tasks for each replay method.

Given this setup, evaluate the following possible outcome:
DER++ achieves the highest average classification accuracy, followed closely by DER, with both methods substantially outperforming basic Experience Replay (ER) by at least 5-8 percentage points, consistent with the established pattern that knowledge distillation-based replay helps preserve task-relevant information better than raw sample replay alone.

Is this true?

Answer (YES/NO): NO